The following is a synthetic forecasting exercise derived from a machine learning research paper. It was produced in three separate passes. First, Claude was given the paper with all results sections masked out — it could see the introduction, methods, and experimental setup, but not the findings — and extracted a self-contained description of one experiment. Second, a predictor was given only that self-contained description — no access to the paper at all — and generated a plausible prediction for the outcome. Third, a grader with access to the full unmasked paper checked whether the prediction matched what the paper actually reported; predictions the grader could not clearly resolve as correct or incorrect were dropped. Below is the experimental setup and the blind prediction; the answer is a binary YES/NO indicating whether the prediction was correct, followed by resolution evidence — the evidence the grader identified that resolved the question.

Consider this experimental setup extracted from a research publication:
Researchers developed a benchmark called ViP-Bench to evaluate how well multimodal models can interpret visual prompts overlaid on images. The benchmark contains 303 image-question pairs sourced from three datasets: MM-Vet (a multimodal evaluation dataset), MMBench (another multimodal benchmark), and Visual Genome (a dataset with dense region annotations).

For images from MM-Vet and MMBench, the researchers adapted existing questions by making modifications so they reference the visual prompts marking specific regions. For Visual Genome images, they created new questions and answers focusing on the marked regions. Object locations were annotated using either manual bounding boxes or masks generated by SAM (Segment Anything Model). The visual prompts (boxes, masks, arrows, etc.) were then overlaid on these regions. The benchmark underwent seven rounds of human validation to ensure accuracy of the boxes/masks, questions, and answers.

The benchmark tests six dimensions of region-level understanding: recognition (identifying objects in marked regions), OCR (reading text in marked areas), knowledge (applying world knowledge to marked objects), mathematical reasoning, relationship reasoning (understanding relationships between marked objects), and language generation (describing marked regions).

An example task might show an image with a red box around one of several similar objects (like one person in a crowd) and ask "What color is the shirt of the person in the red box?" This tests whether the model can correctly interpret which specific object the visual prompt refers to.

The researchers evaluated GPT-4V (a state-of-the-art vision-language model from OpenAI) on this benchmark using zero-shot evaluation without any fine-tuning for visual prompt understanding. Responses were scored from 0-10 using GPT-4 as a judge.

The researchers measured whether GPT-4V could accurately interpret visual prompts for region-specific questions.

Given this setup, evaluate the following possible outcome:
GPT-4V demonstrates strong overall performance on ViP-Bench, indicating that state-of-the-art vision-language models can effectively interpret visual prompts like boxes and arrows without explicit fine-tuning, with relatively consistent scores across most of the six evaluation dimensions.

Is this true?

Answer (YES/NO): NO